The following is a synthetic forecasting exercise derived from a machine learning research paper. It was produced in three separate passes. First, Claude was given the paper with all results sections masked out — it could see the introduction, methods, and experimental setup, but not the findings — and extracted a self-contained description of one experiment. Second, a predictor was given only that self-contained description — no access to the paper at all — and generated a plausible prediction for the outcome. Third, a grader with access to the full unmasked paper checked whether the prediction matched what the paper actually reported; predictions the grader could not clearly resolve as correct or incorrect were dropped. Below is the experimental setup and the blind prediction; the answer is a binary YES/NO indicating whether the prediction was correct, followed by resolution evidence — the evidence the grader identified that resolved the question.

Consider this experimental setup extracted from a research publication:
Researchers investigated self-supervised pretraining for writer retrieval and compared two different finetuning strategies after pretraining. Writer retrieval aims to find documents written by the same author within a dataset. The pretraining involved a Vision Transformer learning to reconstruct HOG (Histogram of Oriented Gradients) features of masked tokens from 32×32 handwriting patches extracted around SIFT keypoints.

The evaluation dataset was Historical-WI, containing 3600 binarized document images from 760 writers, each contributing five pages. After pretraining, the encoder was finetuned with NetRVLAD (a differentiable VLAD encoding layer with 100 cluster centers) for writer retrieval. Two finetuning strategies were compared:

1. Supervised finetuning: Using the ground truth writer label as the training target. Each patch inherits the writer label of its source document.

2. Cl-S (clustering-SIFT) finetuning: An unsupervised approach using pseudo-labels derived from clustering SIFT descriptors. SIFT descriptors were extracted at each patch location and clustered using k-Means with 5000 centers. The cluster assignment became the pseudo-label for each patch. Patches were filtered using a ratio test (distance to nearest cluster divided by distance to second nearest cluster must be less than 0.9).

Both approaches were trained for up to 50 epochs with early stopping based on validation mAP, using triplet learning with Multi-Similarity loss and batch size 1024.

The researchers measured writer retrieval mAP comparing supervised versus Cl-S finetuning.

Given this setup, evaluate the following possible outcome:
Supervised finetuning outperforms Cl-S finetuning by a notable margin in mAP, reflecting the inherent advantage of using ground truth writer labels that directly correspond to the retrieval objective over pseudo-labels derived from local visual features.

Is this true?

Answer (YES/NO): NO